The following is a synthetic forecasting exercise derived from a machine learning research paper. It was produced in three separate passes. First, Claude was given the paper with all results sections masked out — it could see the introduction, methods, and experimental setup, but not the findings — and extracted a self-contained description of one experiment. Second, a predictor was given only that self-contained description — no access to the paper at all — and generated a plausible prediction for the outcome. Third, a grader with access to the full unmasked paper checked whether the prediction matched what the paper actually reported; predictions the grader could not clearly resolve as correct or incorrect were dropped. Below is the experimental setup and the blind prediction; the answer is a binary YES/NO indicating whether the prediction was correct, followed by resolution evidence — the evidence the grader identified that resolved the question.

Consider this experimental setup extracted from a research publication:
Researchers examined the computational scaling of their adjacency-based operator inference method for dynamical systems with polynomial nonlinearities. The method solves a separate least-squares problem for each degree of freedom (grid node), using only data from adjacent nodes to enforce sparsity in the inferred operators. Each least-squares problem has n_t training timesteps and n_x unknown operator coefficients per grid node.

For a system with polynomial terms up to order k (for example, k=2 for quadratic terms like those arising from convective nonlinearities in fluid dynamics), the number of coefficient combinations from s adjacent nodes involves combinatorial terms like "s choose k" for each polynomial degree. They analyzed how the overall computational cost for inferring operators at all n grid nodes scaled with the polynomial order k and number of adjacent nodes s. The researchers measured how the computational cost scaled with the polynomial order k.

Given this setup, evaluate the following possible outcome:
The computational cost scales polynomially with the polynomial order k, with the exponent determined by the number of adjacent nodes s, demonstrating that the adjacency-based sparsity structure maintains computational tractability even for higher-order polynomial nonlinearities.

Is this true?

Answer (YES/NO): NO